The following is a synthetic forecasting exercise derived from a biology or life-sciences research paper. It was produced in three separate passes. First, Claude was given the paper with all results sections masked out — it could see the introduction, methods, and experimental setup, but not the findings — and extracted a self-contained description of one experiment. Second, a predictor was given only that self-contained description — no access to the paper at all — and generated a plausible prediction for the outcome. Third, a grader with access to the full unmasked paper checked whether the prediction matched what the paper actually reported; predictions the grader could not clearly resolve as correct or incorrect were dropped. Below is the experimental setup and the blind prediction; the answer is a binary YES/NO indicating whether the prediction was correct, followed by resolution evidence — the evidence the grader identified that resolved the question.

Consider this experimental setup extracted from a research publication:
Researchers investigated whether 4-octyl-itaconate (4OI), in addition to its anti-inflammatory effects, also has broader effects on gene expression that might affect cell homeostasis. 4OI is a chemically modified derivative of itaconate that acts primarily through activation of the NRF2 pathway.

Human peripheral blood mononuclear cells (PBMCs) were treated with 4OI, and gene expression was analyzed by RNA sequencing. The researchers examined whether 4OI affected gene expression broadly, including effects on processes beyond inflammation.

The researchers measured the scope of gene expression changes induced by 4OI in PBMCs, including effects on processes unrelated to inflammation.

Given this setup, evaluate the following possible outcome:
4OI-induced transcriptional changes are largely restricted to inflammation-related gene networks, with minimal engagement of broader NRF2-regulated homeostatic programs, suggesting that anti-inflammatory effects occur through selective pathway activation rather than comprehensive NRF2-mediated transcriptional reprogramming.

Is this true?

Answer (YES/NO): NO